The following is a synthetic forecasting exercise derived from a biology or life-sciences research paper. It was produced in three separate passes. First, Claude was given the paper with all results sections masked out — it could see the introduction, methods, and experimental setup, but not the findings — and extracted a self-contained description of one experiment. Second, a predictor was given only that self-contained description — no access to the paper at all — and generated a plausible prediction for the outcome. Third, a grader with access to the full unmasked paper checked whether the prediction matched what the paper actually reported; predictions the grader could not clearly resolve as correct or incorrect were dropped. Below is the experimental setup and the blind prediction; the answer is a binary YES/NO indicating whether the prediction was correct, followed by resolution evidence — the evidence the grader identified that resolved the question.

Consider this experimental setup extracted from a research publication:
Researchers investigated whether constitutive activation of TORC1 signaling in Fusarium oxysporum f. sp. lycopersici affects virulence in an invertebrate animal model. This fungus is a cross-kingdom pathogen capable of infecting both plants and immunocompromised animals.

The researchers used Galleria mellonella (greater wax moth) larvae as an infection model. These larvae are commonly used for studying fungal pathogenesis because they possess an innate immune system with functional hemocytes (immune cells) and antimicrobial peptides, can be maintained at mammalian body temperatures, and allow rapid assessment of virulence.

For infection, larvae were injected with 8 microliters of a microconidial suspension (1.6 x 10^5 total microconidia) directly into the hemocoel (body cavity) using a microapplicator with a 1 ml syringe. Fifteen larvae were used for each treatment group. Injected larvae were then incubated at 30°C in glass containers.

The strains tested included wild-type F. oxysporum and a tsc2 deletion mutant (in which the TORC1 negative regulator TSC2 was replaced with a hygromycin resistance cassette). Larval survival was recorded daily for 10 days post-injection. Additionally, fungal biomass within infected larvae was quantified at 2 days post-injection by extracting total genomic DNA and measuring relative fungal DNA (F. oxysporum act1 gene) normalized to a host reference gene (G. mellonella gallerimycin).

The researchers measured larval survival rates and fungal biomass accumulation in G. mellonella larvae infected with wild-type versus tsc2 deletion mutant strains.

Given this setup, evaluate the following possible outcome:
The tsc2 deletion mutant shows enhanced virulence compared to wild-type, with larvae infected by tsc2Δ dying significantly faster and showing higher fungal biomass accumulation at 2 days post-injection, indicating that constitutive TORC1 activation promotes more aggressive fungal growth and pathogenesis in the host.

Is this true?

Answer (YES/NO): NO